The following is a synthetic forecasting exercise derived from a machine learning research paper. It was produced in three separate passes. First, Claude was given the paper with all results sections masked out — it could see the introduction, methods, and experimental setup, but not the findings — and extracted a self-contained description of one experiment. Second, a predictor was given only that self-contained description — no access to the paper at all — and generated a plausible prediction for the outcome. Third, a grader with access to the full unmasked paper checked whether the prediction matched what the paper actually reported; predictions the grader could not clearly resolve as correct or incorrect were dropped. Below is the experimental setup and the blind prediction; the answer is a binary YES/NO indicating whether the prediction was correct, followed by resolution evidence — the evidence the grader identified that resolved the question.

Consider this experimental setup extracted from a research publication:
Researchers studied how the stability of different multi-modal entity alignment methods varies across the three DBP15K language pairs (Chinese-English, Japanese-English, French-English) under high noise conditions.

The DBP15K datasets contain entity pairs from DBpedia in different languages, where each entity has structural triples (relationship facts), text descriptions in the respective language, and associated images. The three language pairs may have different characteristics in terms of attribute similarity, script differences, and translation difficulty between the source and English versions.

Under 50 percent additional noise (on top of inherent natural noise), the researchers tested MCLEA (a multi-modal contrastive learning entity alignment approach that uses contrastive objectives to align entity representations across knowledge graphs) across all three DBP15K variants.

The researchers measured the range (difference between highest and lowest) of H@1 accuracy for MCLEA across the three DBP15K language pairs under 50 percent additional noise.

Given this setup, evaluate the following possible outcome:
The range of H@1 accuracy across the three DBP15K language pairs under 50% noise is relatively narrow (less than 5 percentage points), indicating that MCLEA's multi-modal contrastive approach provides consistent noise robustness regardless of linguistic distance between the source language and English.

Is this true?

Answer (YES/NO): NO